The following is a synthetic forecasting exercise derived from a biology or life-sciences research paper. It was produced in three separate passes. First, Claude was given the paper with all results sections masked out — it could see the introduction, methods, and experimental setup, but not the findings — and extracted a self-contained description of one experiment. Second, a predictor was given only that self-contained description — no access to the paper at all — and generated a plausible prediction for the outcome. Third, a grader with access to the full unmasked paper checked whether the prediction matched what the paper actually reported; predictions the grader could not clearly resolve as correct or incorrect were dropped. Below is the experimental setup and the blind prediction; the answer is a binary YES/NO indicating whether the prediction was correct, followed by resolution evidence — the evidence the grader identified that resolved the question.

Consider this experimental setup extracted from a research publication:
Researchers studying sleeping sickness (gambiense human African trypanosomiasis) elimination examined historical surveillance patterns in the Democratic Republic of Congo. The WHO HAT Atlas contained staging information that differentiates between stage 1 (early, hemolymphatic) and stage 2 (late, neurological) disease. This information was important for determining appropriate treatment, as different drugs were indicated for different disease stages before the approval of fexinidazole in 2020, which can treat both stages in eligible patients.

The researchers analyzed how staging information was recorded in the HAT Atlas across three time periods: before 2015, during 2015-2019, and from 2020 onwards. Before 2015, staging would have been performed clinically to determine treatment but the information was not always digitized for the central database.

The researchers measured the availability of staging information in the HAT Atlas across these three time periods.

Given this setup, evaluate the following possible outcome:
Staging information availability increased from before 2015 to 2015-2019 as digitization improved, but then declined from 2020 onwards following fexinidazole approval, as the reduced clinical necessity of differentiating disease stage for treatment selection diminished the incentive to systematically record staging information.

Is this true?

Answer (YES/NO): YES